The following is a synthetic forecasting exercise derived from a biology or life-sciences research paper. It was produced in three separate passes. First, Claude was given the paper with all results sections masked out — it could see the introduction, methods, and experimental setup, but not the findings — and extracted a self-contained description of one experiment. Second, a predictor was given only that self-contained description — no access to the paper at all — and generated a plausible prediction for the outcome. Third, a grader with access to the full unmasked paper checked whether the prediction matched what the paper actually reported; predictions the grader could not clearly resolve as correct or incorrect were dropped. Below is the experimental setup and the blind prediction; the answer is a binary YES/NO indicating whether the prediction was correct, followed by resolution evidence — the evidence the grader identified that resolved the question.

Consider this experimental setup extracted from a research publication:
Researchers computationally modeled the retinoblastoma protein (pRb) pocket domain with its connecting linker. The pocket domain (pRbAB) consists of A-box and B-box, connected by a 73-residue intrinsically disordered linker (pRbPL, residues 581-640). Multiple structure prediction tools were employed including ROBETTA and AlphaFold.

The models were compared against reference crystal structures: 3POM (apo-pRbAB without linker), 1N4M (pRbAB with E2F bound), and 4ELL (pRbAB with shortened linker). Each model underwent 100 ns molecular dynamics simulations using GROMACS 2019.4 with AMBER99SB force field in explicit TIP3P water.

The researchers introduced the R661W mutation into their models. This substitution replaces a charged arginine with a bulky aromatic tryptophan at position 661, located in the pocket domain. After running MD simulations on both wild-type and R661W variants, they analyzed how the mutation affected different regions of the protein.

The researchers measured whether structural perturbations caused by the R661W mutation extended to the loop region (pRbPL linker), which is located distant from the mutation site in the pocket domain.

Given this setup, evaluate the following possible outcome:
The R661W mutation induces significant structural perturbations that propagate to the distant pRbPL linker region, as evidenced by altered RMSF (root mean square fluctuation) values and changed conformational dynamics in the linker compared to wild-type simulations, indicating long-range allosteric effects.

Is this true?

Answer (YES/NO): NO